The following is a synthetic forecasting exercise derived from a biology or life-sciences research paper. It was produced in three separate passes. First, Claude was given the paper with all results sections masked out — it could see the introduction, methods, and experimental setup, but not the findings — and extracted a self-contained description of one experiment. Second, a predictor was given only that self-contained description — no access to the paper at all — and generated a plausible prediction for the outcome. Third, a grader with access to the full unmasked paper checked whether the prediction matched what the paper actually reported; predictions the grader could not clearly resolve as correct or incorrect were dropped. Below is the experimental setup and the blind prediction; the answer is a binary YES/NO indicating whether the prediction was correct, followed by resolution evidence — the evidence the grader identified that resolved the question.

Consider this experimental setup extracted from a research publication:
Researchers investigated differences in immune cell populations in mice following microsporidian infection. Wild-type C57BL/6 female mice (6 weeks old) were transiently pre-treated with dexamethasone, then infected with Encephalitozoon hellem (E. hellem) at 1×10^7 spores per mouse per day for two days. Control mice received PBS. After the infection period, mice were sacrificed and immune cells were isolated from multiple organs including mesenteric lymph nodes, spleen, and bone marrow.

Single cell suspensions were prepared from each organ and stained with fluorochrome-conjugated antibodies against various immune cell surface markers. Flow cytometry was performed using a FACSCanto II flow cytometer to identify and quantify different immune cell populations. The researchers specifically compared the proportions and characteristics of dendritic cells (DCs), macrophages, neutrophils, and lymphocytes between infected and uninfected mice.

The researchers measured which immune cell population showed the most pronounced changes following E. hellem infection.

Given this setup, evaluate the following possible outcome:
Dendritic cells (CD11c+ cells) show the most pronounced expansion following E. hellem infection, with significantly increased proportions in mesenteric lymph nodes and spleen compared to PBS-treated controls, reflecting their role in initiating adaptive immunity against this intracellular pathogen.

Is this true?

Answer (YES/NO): NO